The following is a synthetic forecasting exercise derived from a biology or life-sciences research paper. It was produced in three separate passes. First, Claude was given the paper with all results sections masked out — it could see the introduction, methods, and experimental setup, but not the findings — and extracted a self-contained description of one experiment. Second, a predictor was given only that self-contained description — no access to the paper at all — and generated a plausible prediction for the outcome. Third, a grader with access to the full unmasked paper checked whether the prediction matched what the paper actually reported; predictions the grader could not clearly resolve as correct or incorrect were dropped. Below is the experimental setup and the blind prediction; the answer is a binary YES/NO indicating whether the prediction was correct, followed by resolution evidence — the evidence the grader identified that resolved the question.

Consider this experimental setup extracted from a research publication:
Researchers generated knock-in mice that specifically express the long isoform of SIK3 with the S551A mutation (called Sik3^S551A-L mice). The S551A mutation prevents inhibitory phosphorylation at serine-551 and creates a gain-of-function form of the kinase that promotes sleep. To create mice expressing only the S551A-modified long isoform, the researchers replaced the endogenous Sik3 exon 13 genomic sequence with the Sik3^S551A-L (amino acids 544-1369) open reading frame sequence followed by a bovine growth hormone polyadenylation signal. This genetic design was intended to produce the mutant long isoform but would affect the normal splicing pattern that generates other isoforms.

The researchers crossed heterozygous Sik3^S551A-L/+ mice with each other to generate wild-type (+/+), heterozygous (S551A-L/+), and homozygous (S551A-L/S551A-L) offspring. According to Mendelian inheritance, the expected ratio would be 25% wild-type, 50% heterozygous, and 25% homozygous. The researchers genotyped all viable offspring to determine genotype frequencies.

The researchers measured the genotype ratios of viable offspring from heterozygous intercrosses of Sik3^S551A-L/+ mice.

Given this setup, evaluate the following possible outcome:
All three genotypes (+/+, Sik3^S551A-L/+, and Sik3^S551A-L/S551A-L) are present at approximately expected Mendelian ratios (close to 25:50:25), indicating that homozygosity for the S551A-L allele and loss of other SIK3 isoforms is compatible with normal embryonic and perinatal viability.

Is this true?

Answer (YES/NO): NO